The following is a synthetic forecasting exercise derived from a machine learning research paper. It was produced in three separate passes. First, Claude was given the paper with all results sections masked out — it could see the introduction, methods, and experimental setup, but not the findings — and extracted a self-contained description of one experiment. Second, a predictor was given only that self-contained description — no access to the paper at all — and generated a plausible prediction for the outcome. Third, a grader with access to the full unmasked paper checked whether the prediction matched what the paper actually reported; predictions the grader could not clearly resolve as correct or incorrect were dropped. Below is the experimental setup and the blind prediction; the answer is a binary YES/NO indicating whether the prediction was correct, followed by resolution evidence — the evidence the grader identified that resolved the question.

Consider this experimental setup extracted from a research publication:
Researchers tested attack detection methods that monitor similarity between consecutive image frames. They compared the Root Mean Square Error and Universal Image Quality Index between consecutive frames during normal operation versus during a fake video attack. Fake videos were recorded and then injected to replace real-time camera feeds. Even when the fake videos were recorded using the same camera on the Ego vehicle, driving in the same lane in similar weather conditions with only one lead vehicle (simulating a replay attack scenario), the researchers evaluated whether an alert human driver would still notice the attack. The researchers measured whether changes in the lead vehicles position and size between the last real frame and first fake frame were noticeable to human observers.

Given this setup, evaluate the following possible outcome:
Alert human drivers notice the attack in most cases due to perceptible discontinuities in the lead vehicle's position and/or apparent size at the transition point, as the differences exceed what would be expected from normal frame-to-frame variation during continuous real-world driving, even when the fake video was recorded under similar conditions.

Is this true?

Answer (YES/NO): YES